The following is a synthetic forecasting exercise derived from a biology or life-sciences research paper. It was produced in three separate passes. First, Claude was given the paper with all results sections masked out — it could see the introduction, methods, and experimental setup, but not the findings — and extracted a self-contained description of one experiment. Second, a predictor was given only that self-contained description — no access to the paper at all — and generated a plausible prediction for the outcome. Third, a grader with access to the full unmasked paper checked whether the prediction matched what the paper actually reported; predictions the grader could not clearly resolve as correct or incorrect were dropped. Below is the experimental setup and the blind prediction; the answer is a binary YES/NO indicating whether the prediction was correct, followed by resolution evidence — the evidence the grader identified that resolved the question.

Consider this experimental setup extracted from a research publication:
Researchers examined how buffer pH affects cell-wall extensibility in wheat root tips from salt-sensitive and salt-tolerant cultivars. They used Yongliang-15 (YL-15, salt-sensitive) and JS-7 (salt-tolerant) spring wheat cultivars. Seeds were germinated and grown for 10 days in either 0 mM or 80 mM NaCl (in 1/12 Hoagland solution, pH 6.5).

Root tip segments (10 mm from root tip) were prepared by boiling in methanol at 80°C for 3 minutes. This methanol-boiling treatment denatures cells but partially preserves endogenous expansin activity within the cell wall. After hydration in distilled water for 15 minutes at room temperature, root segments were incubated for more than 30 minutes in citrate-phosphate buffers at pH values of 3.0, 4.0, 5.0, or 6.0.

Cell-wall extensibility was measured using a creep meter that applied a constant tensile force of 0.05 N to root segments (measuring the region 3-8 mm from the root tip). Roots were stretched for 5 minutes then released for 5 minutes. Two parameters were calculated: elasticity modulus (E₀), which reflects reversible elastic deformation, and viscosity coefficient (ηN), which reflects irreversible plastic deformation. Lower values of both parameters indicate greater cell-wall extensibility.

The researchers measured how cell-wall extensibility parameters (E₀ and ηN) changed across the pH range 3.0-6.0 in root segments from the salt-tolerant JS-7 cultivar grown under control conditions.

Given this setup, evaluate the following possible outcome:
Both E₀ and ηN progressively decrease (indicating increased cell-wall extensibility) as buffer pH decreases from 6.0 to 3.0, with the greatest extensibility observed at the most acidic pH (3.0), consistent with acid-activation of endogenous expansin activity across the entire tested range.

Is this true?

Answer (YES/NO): NO